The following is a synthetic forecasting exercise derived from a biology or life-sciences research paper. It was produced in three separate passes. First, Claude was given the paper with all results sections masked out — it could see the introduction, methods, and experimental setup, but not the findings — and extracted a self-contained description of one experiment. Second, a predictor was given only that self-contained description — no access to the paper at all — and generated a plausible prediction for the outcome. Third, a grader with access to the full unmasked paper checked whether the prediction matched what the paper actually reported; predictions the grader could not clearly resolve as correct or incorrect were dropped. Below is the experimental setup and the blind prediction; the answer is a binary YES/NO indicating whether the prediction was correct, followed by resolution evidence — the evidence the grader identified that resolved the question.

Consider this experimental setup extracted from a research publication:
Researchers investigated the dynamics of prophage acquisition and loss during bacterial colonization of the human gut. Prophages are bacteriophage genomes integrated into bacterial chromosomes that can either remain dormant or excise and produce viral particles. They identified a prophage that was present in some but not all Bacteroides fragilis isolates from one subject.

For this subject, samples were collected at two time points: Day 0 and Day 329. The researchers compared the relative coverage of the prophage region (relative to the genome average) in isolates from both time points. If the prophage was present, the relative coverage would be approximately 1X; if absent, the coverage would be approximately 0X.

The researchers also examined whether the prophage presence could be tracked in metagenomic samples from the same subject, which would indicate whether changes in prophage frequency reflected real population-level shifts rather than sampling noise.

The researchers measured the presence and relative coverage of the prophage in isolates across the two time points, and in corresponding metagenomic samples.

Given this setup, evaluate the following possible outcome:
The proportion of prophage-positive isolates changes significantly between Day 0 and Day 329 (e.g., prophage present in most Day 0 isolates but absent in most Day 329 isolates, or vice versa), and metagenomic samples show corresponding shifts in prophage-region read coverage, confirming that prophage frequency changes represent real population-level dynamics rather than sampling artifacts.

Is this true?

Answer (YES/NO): YES